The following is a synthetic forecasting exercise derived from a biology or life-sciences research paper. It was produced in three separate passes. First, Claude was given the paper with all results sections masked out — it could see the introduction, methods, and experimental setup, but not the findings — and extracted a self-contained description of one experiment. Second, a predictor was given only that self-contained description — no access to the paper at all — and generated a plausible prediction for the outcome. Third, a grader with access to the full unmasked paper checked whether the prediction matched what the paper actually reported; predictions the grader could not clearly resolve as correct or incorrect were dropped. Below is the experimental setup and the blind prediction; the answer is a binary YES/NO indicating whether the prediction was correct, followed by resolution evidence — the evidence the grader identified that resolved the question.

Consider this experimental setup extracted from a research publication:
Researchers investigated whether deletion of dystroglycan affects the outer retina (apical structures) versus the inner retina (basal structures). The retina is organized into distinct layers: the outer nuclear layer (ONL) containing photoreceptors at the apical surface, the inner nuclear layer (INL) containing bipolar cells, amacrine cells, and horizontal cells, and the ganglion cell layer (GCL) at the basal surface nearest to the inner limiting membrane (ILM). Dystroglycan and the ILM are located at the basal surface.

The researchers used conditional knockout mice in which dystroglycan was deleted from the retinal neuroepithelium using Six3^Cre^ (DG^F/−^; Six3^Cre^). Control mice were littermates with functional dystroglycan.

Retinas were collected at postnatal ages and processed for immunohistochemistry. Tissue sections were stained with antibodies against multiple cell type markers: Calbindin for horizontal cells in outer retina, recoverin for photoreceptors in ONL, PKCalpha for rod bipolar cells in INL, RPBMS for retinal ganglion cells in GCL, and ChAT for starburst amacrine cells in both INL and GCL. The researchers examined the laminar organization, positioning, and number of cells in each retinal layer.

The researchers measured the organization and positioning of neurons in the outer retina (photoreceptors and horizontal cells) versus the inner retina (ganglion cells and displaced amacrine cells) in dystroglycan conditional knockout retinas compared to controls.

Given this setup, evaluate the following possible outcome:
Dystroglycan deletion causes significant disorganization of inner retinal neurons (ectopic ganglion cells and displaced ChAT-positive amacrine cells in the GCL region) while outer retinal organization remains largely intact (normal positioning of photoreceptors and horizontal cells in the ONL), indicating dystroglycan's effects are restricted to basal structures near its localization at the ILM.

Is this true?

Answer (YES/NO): YES